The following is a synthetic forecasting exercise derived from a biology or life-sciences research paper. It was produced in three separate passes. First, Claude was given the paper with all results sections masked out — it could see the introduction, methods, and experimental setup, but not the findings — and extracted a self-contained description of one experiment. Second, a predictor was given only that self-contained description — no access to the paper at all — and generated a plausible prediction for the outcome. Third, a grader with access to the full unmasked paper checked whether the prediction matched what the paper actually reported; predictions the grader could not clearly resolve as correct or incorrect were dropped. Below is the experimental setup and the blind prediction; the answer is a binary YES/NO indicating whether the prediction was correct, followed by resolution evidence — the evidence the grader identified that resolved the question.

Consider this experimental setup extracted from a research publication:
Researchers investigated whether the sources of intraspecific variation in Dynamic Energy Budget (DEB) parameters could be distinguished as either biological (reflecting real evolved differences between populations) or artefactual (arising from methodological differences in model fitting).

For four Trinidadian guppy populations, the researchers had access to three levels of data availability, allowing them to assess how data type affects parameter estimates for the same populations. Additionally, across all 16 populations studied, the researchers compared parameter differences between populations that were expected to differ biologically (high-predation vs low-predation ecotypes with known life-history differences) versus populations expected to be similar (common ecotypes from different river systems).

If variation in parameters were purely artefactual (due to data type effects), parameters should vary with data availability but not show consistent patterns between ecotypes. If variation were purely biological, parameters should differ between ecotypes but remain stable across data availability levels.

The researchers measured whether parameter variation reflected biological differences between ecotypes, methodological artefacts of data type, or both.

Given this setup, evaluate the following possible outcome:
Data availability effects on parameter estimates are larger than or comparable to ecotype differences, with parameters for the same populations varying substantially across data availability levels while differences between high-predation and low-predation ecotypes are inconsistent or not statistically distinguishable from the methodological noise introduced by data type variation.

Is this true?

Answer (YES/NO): NO